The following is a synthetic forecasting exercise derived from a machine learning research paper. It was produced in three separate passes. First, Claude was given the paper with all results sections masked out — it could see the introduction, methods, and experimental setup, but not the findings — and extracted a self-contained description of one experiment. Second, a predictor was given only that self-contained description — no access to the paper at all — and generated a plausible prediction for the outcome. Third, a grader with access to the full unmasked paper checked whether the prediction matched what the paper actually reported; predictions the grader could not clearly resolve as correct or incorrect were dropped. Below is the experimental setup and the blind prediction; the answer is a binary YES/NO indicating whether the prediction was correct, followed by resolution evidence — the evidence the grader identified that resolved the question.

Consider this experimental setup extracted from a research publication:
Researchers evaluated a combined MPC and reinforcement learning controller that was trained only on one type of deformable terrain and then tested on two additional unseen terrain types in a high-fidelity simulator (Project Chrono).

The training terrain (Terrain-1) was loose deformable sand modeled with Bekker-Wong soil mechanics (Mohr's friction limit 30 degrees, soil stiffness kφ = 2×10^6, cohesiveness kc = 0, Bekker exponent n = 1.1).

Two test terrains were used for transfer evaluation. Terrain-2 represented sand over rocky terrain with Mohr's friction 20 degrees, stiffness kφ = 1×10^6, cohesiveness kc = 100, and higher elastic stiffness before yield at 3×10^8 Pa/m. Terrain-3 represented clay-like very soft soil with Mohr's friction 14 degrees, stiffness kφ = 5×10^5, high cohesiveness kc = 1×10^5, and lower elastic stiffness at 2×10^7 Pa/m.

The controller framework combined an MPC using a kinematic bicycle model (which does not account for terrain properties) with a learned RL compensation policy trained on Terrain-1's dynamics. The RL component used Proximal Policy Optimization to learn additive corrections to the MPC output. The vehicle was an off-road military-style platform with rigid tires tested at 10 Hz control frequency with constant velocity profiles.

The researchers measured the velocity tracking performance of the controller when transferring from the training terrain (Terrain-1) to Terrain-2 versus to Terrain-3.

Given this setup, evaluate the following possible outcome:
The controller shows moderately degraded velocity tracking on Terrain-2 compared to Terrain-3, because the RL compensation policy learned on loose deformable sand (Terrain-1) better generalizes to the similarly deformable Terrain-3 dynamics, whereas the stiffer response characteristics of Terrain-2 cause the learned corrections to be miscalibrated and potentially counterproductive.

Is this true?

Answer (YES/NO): NO